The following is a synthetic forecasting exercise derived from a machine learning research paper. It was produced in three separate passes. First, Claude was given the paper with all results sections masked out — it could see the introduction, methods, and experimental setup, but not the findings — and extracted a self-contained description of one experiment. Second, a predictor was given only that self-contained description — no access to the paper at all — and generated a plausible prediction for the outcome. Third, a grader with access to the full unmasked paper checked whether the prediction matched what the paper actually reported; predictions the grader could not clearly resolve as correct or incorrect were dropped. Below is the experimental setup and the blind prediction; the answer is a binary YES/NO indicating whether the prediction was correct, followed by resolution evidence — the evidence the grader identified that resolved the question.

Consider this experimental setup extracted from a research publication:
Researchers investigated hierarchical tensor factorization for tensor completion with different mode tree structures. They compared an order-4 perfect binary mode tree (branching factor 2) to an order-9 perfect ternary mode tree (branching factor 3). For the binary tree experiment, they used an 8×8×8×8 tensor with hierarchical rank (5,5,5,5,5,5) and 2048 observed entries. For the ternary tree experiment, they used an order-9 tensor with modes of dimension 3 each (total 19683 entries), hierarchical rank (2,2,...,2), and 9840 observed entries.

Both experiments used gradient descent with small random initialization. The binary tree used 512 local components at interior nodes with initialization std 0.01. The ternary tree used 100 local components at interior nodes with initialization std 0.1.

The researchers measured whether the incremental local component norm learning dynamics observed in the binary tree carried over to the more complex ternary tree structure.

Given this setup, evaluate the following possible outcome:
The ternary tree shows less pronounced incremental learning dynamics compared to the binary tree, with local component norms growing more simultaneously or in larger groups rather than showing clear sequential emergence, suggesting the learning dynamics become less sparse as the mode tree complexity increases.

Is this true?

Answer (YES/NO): NO